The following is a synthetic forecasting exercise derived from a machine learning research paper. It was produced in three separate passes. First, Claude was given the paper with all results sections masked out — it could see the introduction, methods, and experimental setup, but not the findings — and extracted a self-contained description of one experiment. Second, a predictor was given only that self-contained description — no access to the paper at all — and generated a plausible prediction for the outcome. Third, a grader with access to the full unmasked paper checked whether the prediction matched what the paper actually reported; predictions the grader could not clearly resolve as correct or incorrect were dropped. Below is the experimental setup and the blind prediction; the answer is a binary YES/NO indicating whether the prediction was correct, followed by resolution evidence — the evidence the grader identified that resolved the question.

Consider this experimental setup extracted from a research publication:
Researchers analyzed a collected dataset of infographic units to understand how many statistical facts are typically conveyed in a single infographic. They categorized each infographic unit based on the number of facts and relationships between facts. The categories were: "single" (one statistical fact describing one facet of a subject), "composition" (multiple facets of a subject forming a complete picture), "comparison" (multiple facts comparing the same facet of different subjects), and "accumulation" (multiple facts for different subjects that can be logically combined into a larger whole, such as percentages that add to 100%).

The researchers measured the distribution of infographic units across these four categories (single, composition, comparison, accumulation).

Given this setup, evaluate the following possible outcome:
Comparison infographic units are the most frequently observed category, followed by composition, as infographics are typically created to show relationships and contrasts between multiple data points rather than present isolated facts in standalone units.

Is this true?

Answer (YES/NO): NO